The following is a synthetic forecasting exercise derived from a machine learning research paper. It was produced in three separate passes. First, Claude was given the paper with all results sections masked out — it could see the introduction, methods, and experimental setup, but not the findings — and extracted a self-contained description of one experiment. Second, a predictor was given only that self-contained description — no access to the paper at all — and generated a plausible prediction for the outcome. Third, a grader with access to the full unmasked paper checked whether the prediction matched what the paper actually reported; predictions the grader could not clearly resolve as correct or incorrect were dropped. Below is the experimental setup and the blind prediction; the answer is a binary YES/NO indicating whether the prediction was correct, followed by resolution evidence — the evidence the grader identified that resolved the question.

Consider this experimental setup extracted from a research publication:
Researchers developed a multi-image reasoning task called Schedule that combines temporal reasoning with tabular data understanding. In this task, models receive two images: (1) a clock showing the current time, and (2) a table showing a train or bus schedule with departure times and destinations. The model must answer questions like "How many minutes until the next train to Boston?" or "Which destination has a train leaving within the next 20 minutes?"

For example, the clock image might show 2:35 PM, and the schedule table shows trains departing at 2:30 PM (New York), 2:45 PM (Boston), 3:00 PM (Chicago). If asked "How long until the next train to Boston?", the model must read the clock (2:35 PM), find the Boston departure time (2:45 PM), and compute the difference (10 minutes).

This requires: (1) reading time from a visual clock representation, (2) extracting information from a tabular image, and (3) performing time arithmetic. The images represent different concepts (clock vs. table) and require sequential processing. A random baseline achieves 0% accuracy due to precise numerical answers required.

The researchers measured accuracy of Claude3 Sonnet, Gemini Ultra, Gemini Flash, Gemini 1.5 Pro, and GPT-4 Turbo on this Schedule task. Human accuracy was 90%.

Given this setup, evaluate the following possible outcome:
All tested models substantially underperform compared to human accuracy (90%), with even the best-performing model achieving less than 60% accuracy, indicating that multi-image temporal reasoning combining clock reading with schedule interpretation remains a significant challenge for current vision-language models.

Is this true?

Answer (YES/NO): YES